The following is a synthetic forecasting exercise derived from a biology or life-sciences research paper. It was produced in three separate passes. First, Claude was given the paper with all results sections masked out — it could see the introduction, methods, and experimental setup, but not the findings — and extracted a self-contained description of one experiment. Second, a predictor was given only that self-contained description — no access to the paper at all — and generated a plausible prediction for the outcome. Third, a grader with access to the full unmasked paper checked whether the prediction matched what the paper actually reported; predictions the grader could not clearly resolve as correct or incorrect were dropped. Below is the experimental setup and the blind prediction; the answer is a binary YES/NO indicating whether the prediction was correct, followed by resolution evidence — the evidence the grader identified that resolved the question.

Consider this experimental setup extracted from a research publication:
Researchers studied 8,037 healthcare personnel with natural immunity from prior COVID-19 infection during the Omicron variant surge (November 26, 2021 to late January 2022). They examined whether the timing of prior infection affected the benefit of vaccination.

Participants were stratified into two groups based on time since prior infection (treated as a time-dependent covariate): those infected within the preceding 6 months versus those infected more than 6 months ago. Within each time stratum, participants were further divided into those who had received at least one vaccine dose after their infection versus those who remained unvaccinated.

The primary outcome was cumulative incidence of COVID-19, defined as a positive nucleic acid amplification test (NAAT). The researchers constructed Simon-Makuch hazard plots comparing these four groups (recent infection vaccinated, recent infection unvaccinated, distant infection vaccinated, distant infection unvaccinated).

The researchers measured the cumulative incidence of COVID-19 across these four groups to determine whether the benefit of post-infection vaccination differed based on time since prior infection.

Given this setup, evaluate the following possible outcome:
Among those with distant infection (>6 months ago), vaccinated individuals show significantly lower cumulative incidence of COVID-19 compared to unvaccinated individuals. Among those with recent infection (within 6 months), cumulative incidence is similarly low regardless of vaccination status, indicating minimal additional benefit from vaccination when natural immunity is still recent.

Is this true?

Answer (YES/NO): YES